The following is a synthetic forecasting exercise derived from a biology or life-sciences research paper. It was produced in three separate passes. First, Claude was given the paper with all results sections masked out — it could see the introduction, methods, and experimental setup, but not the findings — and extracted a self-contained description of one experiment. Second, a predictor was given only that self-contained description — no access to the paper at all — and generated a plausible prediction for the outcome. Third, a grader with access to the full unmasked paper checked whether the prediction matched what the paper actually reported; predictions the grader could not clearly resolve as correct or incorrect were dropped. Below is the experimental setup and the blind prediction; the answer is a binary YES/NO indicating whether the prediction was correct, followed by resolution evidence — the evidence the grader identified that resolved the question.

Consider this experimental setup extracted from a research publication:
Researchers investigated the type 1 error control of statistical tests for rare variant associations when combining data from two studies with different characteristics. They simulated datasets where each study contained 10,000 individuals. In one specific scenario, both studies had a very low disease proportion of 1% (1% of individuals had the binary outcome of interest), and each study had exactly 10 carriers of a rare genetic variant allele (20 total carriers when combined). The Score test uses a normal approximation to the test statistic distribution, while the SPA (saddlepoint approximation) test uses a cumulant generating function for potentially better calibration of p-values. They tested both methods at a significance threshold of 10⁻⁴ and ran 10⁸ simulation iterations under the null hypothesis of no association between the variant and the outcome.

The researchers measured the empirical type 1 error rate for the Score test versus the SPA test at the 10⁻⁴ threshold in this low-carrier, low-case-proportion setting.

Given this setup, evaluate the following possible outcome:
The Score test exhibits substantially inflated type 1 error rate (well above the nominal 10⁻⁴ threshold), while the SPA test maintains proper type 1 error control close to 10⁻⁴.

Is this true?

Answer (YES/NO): NO